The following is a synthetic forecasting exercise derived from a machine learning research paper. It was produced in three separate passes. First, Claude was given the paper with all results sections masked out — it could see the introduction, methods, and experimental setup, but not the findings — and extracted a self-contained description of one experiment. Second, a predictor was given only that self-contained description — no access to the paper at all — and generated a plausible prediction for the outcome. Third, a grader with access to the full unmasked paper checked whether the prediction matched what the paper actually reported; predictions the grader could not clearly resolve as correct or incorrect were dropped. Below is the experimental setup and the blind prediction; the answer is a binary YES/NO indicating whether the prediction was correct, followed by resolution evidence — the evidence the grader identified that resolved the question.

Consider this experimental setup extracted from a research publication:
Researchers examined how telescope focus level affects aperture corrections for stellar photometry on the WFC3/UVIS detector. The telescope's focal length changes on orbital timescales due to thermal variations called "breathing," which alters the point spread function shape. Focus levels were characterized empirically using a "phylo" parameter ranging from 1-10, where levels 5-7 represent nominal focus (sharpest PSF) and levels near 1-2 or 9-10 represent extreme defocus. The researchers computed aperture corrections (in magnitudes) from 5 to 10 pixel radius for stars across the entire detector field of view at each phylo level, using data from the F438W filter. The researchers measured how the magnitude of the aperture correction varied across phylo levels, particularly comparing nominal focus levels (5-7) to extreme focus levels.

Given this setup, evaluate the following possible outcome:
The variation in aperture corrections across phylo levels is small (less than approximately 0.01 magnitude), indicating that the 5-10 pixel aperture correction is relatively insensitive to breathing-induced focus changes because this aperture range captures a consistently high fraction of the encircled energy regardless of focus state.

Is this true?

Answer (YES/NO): NO